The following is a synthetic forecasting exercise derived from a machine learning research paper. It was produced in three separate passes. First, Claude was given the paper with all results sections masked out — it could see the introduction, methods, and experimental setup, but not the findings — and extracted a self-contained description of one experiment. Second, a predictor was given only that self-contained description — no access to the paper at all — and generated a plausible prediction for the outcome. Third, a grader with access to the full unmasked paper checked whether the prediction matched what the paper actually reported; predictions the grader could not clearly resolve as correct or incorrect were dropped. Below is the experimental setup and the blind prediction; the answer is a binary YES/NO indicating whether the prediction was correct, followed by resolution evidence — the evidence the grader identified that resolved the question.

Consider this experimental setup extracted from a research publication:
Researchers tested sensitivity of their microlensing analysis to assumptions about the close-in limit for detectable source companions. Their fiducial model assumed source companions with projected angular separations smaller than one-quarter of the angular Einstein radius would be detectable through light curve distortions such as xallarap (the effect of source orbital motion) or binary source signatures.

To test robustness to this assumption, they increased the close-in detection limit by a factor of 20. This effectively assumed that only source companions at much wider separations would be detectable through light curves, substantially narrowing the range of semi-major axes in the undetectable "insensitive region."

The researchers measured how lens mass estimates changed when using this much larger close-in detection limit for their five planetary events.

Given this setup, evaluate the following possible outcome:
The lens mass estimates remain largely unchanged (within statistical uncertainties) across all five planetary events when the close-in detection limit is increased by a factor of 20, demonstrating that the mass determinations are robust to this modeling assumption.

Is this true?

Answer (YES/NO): YES